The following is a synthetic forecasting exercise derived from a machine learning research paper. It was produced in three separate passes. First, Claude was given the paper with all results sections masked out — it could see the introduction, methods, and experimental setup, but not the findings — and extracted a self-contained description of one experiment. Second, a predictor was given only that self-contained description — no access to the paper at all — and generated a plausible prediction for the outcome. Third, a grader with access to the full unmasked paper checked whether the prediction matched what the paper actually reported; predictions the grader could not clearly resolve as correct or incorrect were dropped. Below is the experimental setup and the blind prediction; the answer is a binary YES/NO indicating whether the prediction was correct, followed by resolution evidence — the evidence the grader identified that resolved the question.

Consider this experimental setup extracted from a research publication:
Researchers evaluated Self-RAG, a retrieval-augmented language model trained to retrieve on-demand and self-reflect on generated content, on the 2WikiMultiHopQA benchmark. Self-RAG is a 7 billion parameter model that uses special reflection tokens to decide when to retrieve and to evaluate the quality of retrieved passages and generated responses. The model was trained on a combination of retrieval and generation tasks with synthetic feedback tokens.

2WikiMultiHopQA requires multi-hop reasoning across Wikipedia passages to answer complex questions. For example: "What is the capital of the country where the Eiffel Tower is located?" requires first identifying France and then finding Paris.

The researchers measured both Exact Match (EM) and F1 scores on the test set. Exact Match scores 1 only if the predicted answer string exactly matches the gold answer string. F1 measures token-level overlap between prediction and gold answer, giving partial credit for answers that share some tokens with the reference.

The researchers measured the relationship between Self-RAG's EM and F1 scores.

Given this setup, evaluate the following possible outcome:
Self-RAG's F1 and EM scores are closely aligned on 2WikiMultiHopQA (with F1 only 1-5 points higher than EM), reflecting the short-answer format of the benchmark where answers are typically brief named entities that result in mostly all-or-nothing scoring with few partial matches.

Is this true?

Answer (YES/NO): NO